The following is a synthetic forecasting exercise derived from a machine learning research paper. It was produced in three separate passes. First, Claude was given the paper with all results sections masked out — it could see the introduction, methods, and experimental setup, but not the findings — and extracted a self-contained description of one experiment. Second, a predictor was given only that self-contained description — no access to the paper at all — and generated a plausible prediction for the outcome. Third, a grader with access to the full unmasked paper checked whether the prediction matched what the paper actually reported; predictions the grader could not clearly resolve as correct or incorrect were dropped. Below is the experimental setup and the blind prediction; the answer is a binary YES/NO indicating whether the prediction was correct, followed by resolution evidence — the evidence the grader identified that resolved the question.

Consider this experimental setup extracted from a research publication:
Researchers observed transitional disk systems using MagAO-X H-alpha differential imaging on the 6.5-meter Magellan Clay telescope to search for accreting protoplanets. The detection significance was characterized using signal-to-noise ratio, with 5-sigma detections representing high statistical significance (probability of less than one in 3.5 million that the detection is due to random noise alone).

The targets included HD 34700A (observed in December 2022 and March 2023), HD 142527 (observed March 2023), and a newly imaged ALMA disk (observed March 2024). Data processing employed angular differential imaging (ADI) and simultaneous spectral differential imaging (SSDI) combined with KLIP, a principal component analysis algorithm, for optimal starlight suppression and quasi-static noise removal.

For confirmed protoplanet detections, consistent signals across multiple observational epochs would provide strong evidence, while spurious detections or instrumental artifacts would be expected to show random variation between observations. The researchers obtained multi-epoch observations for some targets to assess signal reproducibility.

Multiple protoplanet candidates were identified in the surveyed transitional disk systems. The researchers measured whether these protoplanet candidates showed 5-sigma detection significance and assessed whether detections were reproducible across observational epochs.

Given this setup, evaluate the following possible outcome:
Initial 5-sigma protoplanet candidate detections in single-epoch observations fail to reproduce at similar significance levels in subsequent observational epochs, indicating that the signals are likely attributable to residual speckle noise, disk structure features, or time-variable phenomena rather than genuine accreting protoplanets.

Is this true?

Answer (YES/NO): NO